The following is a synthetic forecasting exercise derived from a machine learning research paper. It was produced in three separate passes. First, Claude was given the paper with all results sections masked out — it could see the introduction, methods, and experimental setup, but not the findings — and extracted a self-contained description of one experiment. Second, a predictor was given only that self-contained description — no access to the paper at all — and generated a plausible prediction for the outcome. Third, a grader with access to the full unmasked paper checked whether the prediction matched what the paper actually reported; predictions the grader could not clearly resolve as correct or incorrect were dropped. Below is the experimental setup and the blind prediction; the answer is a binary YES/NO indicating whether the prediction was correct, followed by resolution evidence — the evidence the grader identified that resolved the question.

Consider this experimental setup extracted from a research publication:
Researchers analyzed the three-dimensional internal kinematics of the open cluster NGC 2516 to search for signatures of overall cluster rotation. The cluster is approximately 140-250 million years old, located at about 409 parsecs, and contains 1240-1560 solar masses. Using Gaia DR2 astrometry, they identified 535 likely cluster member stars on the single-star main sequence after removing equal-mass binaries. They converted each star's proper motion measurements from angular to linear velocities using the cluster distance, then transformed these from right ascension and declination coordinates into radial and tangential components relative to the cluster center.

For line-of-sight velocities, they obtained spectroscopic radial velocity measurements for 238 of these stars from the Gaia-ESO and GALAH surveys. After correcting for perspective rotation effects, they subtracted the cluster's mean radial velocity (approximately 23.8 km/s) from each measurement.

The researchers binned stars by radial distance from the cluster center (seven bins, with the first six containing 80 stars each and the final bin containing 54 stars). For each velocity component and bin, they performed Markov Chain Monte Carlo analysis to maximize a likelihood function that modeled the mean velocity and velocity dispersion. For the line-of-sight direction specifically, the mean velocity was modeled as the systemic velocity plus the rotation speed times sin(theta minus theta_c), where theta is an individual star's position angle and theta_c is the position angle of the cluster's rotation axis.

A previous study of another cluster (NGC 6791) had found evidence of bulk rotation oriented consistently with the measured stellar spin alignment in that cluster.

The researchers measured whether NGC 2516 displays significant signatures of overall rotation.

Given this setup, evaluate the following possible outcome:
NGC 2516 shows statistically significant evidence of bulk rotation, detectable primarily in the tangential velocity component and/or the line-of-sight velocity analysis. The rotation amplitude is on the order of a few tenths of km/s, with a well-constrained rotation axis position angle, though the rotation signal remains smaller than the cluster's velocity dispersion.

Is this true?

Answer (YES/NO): NO